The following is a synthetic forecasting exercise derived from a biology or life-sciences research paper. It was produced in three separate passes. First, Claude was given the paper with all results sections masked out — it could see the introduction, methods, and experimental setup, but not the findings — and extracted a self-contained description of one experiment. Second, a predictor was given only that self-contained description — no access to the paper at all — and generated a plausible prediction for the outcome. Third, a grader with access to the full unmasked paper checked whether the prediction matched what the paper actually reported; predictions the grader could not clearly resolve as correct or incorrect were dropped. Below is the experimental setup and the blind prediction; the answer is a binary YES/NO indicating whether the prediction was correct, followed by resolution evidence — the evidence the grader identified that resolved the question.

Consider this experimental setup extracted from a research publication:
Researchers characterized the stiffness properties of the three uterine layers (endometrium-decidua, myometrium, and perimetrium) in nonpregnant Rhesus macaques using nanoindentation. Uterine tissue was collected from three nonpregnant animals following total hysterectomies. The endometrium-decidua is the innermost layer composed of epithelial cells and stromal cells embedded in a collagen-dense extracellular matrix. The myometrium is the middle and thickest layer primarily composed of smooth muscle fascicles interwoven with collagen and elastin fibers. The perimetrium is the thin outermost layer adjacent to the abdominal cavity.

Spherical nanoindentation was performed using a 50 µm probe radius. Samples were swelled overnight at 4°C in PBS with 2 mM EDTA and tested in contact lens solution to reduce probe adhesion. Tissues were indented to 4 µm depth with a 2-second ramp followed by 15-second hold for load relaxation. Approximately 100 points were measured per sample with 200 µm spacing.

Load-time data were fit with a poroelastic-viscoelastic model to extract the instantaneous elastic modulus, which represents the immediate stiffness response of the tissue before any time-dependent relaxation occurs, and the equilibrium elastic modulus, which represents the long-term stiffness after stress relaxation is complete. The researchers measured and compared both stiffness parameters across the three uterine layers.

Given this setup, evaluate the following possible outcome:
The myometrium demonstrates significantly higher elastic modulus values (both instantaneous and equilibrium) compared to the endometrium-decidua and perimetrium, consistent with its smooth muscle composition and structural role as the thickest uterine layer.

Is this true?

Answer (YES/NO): NO